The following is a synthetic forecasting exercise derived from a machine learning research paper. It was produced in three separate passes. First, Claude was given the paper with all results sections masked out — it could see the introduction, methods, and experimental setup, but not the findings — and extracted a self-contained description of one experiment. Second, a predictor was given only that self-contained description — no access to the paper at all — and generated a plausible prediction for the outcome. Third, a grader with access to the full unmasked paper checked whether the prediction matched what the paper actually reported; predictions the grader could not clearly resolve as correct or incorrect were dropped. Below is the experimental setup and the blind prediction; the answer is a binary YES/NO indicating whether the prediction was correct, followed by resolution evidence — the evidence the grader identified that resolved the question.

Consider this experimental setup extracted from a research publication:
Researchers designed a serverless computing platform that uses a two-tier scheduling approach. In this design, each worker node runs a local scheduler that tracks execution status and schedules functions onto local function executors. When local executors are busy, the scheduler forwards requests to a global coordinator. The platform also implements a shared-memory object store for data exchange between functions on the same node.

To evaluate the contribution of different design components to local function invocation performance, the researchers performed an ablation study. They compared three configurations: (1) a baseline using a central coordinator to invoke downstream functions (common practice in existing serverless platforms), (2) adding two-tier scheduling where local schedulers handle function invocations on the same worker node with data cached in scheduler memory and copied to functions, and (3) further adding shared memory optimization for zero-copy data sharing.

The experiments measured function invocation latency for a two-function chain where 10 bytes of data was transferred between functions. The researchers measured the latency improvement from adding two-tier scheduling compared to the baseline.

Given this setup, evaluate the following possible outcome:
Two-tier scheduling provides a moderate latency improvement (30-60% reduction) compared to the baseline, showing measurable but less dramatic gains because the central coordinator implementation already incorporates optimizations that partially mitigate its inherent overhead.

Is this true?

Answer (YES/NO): NO